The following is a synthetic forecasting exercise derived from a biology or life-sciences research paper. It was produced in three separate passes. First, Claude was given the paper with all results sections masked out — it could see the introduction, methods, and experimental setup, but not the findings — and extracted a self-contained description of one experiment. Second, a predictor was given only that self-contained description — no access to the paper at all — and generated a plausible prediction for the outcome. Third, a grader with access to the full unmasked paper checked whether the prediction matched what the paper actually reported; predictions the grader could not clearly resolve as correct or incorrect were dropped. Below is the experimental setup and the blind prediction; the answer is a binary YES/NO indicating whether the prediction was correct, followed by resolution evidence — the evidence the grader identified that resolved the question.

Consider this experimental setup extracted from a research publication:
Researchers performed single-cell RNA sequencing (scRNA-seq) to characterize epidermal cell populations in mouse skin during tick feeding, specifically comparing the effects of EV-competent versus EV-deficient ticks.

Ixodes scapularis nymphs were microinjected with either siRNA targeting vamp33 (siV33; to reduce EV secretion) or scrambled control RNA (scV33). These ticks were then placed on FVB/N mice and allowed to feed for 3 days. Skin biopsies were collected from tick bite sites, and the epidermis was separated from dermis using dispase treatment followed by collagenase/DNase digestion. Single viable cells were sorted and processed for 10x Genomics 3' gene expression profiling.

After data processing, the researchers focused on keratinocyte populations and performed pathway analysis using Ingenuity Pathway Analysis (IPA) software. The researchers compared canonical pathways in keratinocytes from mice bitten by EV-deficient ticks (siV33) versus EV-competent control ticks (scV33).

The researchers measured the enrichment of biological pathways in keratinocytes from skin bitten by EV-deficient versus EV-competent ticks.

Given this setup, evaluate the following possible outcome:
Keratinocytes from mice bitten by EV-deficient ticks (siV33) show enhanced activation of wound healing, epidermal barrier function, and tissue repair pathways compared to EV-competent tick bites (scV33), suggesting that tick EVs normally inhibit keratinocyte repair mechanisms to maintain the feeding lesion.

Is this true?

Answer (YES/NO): YES